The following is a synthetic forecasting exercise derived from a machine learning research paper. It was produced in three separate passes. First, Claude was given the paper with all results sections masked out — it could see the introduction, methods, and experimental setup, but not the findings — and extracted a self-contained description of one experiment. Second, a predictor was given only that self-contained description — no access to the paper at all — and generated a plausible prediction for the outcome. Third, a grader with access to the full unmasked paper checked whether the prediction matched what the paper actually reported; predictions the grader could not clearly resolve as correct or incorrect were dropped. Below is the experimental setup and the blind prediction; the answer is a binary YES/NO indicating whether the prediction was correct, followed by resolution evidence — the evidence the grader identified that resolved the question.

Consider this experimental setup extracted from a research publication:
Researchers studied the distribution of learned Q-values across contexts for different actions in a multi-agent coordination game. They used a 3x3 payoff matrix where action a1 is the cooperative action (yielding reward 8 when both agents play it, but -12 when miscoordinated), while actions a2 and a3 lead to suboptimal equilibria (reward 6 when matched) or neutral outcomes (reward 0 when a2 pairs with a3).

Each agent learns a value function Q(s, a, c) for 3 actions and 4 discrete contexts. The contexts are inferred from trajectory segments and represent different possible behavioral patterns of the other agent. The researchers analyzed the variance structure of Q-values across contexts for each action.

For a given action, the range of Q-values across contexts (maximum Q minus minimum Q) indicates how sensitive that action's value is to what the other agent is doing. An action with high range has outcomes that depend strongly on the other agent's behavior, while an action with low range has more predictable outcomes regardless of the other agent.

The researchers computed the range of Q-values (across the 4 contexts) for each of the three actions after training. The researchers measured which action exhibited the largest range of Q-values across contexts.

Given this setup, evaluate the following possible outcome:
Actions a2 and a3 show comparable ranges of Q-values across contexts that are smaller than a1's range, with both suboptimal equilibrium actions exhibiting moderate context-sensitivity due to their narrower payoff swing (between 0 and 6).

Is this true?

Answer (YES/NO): NO